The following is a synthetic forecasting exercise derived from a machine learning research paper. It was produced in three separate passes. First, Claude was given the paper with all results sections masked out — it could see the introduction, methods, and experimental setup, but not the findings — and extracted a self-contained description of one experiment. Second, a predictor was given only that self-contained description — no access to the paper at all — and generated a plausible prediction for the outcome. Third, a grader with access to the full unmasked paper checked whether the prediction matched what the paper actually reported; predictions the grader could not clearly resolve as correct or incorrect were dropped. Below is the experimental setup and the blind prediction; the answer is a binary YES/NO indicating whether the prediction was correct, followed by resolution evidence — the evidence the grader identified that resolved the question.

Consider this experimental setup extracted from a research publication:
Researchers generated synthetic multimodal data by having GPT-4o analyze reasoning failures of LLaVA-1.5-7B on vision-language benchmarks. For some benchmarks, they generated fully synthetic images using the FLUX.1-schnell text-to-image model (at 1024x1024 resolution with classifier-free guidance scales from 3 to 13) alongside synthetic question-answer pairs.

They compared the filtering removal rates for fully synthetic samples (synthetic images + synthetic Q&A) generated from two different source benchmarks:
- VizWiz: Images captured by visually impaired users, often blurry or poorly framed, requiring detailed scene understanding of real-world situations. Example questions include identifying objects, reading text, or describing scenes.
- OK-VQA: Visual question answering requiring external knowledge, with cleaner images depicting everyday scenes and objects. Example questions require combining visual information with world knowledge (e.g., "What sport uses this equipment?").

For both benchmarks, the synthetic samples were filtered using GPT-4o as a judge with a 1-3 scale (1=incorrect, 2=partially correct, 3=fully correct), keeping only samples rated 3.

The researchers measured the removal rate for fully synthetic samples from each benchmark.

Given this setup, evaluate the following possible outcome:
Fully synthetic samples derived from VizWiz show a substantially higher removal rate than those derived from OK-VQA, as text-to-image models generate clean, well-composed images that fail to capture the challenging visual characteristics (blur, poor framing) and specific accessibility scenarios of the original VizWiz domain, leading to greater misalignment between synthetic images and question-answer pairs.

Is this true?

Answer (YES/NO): YES